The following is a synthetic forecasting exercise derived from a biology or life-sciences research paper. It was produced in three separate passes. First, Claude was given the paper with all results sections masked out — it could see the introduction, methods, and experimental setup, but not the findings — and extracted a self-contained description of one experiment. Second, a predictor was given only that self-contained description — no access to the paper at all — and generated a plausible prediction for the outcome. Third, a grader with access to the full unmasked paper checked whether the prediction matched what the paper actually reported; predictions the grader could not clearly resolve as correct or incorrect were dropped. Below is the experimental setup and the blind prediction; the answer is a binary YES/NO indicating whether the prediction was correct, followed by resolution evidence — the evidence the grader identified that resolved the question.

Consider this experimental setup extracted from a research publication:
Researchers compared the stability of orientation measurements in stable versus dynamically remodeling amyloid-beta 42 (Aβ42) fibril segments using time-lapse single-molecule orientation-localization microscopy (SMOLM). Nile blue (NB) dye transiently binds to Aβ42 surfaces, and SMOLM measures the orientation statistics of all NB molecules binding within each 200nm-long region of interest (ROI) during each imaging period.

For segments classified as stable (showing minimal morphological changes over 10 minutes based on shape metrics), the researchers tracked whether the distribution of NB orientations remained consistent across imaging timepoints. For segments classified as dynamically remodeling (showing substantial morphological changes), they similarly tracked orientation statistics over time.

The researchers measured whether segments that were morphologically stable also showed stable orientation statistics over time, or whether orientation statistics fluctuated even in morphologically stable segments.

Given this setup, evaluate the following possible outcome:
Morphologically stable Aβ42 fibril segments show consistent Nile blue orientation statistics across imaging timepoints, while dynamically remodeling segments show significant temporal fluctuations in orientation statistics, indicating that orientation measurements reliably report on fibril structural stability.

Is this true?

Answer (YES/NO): YES